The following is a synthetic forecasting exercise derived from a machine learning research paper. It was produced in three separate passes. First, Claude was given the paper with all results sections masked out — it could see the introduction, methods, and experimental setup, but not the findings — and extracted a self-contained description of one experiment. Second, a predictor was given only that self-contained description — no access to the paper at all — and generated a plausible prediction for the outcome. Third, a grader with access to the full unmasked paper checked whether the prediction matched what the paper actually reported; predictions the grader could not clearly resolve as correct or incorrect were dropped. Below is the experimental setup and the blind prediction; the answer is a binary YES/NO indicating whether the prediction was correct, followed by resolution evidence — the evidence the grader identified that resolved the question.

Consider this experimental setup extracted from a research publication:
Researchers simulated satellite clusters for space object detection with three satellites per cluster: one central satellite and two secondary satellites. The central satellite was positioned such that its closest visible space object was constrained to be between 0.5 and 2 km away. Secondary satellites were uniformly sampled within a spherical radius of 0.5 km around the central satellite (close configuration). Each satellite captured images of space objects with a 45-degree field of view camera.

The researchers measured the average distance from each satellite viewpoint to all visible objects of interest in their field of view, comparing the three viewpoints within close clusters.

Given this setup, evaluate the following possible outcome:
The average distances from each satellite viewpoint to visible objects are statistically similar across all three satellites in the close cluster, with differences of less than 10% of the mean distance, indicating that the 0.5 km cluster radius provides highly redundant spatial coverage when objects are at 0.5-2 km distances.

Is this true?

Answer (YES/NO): YES